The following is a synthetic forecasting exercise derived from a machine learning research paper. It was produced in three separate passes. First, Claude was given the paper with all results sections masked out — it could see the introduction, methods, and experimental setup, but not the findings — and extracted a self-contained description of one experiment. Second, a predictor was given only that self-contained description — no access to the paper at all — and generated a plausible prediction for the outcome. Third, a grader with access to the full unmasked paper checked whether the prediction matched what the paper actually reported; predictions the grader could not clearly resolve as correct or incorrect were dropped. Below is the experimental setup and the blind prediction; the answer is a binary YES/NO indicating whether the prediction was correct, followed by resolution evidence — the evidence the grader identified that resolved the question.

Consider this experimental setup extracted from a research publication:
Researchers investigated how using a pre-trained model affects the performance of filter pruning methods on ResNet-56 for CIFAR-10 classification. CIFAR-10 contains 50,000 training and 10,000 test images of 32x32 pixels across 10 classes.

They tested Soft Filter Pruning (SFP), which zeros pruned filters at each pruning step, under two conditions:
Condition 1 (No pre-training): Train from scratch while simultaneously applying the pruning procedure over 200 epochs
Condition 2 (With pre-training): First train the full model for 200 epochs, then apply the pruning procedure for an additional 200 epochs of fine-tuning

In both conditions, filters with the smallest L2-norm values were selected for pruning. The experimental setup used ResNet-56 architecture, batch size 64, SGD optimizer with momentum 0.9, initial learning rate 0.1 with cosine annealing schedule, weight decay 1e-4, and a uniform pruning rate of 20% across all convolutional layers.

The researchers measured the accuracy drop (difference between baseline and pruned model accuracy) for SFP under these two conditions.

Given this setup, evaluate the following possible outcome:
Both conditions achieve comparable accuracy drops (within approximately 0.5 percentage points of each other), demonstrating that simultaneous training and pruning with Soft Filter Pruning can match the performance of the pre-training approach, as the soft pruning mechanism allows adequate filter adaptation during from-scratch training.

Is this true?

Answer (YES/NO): YES